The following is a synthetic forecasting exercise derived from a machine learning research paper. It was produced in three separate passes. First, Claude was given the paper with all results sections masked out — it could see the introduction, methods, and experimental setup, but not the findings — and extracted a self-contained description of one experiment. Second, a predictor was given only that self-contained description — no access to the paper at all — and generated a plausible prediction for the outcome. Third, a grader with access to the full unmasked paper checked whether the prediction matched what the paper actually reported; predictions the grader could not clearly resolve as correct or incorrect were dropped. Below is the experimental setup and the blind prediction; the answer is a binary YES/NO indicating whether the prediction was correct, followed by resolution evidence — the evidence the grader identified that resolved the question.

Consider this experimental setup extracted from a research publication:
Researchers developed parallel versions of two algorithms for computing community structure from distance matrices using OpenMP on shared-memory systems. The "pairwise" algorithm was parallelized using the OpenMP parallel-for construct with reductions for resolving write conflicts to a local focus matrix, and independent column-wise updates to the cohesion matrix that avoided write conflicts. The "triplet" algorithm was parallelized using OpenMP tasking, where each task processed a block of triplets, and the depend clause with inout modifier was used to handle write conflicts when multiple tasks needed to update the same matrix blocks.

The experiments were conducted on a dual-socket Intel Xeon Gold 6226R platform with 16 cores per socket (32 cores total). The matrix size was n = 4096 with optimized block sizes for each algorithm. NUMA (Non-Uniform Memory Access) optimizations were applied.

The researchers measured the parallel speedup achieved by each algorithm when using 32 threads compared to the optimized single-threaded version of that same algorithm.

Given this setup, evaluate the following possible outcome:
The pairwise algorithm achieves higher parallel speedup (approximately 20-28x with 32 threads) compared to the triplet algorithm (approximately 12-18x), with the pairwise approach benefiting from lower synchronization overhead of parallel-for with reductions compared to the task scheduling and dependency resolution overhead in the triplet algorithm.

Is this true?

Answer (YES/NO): NO